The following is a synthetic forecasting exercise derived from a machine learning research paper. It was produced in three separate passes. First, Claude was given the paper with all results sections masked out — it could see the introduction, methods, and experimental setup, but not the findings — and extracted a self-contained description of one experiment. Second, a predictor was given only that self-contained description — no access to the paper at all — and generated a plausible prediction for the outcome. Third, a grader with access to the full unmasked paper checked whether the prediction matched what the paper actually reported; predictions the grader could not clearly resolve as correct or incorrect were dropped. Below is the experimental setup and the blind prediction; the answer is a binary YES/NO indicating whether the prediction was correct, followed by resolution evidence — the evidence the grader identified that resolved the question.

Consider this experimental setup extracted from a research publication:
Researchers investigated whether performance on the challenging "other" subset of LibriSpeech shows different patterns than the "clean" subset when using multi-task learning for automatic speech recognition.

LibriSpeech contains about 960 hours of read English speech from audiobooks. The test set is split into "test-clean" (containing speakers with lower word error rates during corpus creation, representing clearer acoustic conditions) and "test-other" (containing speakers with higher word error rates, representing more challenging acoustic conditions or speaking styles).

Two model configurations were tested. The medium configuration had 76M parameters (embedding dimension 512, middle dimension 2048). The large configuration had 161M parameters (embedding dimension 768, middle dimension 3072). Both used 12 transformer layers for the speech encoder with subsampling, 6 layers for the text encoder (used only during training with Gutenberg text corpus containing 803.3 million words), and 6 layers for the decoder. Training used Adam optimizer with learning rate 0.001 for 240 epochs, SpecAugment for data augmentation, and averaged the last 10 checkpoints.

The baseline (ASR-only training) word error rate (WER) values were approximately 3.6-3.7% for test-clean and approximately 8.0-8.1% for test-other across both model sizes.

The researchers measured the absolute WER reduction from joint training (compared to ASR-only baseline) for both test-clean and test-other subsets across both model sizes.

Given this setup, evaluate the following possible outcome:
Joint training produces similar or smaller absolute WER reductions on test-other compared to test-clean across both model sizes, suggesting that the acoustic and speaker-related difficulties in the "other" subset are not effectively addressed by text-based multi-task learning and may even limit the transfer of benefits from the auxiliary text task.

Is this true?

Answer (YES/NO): NO